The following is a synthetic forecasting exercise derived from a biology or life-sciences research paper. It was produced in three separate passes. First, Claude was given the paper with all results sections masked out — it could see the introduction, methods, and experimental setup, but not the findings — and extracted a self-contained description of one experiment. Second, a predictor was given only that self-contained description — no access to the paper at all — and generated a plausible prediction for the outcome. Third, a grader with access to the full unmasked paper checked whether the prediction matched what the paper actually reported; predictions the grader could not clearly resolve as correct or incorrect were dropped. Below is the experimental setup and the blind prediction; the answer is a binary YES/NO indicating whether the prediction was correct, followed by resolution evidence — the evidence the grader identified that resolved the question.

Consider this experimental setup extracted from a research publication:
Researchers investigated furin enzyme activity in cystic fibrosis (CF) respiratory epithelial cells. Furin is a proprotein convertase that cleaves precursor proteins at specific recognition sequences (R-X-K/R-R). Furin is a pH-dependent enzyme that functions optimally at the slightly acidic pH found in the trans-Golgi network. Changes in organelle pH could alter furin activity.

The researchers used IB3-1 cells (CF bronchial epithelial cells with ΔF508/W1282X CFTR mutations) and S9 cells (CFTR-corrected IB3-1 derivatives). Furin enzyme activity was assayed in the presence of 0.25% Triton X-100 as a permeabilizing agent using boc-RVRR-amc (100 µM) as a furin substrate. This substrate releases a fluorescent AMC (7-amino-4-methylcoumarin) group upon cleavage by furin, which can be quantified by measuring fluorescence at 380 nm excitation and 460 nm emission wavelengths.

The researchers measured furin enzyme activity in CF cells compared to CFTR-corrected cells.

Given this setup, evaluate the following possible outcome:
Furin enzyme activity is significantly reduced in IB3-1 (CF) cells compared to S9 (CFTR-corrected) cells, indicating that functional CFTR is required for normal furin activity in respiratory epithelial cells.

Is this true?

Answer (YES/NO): NO